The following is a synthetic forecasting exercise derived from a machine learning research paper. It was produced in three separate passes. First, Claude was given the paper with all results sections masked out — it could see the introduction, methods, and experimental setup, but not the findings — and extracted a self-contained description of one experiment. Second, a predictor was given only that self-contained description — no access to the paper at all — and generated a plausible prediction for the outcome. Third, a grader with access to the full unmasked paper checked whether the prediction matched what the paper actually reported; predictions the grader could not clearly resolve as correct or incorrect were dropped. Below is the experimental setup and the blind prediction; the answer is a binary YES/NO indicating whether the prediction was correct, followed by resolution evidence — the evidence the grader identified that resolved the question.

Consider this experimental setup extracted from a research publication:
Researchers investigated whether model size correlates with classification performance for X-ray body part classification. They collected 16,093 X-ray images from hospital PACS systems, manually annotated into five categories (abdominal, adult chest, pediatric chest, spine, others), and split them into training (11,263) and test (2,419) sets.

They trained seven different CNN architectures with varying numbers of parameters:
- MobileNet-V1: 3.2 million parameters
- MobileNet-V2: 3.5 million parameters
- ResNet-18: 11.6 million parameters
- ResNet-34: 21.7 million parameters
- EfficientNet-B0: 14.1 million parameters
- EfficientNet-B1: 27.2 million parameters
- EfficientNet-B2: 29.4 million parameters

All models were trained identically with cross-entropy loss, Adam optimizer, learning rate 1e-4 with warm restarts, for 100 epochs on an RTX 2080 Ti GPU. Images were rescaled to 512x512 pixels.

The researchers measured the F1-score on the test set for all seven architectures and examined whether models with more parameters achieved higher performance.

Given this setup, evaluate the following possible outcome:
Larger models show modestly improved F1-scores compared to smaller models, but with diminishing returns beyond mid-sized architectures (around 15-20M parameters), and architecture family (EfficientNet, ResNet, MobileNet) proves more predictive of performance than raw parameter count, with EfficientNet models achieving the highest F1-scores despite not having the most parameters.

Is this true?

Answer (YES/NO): NO